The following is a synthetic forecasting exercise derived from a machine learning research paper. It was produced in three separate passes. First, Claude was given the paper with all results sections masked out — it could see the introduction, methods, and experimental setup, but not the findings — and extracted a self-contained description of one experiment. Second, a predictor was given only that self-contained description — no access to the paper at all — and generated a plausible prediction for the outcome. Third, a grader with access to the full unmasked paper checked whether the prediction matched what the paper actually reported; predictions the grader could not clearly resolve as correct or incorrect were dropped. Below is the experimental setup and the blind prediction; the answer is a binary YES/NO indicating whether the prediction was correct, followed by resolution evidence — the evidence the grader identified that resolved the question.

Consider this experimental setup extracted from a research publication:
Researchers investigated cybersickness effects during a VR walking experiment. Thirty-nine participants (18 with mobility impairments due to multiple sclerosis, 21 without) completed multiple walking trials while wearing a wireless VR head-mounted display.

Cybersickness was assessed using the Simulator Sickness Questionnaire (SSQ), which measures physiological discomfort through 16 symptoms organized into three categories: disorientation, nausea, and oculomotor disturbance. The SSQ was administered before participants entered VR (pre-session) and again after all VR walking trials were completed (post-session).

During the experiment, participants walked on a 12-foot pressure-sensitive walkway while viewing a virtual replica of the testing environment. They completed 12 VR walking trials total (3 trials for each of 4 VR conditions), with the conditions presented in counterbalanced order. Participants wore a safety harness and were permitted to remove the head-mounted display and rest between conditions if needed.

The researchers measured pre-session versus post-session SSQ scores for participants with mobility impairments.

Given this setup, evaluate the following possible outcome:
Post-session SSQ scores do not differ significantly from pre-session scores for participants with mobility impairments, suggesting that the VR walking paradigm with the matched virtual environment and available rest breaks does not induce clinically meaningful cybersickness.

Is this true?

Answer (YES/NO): YES